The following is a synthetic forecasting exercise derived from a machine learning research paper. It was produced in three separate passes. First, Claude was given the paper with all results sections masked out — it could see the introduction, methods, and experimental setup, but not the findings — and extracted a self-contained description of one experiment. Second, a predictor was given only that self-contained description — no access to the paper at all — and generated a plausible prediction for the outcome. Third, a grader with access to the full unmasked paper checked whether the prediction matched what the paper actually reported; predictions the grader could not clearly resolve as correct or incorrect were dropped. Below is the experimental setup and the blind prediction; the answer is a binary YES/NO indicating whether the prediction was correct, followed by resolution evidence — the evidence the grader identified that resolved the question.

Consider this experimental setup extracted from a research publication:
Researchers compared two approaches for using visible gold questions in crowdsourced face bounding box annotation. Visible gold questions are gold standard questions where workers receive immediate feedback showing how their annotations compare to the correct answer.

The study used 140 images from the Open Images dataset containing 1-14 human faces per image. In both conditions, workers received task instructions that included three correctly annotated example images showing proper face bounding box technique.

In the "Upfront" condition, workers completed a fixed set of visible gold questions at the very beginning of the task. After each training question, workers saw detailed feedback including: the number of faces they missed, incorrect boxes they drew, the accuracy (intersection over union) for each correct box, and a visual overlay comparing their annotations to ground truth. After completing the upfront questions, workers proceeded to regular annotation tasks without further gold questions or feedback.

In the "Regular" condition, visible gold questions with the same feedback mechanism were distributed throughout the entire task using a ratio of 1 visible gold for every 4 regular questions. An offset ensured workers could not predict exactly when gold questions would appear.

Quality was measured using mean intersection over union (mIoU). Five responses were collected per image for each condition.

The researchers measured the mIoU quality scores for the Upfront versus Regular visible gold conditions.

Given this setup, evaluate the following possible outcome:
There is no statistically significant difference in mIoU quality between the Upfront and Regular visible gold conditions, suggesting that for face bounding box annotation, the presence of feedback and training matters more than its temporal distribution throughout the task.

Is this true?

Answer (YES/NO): YES